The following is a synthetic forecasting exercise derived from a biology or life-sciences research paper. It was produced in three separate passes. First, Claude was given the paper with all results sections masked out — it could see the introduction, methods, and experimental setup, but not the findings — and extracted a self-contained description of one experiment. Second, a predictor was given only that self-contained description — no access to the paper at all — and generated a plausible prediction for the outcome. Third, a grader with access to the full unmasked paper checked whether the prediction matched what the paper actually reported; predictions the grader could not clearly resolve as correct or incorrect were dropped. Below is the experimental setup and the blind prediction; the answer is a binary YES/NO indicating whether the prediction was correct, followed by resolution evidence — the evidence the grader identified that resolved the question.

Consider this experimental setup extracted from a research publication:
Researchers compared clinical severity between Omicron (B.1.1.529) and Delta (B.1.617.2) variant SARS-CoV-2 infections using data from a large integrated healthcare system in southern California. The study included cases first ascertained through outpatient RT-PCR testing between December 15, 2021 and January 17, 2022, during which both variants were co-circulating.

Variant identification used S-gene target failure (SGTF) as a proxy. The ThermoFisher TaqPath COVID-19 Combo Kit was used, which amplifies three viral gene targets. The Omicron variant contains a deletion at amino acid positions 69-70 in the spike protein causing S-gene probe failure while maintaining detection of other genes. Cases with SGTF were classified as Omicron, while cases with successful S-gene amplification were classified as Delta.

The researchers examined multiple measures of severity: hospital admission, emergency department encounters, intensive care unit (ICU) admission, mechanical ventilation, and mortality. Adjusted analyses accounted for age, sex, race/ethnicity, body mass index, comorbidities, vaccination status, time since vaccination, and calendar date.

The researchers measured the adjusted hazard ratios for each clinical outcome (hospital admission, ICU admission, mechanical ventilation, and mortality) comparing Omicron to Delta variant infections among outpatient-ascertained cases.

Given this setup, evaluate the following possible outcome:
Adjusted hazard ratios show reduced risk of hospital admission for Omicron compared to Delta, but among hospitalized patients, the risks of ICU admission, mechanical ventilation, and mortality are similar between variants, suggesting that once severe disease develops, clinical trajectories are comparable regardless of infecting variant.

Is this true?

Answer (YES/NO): NO